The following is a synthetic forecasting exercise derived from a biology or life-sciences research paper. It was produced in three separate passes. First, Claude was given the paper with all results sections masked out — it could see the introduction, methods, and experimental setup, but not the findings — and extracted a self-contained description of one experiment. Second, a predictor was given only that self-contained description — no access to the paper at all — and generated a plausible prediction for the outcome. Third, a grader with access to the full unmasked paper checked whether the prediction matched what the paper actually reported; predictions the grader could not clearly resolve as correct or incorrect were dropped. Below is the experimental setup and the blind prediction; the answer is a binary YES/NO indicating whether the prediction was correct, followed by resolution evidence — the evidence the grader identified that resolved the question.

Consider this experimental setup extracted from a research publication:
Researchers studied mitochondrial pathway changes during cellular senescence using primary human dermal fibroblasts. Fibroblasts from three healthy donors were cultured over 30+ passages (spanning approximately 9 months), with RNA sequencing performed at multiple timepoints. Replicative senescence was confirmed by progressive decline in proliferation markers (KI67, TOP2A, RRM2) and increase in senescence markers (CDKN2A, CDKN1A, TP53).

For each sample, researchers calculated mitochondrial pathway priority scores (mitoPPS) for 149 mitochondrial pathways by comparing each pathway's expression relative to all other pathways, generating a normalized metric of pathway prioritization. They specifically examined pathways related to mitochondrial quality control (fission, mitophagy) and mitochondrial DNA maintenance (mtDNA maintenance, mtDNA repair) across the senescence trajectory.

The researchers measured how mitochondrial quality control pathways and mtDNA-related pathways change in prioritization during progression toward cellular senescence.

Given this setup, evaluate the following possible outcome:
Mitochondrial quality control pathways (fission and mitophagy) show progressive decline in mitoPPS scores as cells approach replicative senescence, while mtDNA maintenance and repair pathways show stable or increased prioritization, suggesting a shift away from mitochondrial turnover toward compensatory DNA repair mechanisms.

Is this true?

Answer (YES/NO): NO